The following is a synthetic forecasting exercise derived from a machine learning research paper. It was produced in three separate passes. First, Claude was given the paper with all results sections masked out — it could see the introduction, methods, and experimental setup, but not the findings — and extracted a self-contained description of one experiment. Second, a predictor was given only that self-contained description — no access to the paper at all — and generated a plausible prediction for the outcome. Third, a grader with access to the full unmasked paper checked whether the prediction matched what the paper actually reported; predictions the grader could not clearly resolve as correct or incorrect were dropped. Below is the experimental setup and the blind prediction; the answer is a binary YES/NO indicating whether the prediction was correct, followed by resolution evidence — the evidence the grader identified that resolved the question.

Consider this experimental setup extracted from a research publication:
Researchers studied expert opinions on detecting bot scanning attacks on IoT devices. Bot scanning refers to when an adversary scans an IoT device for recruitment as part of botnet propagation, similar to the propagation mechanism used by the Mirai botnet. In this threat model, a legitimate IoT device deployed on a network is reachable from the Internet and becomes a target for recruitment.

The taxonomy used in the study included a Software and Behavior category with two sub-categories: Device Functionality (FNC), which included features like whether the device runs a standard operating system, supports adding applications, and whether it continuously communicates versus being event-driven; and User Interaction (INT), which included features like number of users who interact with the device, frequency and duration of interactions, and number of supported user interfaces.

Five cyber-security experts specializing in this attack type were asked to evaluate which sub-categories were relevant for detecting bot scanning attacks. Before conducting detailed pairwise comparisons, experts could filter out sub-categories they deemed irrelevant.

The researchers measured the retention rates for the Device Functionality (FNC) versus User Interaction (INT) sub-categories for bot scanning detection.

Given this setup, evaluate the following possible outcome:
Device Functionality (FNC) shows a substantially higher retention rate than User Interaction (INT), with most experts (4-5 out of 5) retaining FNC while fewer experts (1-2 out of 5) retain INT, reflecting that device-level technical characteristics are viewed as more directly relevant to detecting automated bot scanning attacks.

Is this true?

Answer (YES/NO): YES